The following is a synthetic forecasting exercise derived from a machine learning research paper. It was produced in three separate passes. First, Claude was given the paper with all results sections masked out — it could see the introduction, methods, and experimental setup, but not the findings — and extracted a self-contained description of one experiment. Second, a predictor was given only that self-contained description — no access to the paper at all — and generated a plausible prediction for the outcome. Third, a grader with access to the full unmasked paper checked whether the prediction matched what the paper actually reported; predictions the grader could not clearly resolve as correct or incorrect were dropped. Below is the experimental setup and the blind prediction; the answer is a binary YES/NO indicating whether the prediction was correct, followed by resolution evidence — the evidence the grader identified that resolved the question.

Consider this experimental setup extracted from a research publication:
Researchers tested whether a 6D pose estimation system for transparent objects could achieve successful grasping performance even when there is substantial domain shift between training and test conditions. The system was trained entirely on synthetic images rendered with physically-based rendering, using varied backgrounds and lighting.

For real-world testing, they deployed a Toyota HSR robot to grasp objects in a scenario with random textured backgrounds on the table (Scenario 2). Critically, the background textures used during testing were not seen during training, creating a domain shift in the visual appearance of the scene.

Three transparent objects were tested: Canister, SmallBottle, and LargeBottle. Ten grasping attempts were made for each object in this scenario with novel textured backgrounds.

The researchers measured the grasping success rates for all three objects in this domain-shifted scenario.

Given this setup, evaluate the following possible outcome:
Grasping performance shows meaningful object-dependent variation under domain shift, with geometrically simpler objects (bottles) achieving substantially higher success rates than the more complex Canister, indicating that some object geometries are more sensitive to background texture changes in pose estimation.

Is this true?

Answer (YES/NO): NO